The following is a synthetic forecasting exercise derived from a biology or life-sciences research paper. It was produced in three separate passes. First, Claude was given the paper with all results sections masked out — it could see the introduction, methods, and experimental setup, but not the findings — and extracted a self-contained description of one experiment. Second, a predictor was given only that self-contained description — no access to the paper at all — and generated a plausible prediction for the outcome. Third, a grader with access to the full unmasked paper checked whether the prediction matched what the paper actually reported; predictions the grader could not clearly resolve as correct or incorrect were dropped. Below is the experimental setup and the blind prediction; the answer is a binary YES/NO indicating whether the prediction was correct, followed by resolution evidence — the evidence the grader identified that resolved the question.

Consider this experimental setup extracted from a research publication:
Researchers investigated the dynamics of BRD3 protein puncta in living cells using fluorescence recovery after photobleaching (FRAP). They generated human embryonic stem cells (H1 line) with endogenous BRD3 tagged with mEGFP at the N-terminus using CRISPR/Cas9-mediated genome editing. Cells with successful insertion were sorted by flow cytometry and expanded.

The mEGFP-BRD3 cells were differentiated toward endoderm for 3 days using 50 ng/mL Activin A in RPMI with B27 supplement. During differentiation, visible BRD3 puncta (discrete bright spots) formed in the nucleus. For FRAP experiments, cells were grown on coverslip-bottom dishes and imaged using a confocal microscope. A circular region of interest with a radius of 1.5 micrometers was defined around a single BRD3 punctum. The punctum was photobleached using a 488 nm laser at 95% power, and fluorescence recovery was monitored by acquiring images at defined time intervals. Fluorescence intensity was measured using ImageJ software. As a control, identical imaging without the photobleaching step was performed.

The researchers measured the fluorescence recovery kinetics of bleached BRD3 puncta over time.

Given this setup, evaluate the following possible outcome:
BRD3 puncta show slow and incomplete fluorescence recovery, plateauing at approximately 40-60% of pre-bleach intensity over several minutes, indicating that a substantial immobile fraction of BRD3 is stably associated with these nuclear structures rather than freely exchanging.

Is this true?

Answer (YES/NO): NO